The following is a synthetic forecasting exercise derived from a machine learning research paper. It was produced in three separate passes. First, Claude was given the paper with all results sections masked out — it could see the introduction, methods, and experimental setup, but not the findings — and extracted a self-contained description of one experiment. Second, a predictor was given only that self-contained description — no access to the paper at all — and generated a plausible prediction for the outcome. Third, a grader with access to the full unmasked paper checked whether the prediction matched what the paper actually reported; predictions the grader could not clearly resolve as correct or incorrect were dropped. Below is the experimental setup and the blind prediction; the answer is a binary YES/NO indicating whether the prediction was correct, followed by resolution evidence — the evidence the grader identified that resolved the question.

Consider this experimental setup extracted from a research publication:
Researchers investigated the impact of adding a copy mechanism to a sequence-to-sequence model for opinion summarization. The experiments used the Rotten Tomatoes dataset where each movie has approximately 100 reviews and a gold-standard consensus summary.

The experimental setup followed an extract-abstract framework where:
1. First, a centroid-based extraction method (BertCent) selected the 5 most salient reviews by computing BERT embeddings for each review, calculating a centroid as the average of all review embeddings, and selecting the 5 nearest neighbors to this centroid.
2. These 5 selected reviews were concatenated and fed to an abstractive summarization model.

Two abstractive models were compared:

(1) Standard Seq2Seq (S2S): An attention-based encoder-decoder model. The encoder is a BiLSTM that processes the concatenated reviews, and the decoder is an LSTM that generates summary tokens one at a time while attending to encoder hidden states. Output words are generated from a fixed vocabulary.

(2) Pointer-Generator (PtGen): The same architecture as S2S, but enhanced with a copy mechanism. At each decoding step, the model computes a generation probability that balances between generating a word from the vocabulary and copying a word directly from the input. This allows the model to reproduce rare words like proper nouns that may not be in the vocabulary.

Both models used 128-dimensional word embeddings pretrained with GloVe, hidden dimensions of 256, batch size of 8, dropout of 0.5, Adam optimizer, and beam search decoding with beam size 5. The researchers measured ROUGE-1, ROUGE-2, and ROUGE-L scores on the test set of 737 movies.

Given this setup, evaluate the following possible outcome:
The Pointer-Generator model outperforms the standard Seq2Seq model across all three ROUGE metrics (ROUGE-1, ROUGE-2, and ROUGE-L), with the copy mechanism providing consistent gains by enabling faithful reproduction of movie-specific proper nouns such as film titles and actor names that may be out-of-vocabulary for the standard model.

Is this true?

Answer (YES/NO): YES